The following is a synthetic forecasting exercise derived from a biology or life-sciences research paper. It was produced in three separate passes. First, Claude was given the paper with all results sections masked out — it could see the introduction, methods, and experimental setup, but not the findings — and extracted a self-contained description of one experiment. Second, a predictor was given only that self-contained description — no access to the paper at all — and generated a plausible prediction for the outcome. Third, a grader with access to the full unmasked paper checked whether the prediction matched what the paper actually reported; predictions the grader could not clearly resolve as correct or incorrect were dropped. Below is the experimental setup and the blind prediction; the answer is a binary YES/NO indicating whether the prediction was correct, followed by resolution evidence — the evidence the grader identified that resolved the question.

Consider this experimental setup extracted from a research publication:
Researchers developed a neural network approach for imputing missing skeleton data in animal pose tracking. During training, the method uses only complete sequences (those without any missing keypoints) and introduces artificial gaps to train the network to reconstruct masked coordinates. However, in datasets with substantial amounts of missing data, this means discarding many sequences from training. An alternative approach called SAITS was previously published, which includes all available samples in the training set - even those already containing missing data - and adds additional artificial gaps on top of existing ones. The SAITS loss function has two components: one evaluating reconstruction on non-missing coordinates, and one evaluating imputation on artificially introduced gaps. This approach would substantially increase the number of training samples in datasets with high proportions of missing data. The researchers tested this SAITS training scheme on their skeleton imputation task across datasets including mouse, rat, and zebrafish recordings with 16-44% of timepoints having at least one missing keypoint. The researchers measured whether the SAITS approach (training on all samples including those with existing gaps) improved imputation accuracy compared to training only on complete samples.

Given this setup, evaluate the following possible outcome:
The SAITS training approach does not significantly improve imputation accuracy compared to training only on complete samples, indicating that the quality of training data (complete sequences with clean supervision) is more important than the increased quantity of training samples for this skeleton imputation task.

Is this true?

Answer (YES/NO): YES